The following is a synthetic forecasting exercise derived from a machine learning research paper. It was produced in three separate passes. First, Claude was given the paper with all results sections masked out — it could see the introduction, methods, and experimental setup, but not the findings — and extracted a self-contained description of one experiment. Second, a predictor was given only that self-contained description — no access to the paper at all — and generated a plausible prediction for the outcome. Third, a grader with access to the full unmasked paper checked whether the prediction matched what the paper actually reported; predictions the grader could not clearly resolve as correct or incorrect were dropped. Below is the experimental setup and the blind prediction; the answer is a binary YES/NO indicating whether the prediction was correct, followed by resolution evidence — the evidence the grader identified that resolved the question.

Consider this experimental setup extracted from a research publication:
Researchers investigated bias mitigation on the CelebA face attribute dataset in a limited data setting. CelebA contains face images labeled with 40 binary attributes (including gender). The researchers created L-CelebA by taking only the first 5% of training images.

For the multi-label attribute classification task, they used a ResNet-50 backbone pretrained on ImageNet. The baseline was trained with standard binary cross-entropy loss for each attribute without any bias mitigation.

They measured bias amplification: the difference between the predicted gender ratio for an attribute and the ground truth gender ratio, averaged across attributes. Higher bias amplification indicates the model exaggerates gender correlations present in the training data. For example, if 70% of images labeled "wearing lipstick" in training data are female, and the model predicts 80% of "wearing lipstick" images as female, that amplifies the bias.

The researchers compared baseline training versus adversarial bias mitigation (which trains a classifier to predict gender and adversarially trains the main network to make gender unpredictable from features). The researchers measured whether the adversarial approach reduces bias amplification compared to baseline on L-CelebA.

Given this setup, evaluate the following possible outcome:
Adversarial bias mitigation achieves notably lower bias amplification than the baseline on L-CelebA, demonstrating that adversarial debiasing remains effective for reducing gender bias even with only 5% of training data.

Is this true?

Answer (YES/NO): NO